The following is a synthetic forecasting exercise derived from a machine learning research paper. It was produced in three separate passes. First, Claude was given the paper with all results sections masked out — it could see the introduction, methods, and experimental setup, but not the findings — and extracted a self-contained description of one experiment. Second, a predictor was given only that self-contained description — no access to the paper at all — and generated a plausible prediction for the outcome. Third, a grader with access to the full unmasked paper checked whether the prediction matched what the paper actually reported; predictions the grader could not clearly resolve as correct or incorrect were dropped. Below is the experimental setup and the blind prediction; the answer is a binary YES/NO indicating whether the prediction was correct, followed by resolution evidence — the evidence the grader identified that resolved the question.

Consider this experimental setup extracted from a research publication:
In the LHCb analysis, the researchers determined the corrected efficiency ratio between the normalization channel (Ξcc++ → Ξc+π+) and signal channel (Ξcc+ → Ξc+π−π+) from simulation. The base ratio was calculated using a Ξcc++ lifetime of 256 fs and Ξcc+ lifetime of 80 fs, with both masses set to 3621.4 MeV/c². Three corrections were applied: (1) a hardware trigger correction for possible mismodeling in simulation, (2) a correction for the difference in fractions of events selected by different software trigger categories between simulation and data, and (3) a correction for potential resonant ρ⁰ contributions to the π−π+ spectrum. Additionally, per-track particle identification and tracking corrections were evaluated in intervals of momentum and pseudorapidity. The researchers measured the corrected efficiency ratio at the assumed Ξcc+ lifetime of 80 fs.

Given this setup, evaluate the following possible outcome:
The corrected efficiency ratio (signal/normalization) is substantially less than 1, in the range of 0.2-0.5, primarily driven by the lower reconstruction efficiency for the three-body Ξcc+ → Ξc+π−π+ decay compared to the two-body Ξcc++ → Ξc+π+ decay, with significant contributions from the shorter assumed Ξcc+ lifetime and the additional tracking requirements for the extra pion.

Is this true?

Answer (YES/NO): YES